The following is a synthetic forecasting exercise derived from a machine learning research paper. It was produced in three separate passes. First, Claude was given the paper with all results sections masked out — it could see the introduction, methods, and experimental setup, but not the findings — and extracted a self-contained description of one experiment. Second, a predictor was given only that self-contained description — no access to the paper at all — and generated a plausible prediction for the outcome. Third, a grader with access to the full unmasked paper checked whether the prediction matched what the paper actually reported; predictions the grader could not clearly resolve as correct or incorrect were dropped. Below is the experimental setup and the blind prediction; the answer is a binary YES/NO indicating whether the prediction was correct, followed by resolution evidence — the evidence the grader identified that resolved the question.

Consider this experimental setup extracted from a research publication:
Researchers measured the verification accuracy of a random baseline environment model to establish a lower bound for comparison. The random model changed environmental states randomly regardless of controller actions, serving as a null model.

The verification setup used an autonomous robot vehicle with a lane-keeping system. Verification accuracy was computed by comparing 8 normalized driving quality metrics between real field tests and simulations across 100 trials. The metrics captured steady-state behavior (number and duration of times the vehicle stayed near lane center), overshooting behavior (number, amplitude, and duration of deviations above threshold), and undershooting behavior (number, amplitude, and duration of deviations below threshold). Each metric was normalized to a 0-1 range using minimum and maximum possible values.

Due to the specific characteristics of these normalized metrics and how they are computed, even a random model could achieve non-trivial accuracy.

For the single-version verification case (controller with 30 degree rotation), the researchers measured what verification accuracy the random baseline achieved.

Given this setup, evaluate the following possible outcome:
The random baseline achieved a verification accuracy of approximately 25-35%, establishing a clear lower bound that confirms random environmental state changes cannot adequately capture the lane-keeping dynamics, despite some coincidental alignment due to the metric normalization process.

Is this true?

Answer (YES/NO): NO